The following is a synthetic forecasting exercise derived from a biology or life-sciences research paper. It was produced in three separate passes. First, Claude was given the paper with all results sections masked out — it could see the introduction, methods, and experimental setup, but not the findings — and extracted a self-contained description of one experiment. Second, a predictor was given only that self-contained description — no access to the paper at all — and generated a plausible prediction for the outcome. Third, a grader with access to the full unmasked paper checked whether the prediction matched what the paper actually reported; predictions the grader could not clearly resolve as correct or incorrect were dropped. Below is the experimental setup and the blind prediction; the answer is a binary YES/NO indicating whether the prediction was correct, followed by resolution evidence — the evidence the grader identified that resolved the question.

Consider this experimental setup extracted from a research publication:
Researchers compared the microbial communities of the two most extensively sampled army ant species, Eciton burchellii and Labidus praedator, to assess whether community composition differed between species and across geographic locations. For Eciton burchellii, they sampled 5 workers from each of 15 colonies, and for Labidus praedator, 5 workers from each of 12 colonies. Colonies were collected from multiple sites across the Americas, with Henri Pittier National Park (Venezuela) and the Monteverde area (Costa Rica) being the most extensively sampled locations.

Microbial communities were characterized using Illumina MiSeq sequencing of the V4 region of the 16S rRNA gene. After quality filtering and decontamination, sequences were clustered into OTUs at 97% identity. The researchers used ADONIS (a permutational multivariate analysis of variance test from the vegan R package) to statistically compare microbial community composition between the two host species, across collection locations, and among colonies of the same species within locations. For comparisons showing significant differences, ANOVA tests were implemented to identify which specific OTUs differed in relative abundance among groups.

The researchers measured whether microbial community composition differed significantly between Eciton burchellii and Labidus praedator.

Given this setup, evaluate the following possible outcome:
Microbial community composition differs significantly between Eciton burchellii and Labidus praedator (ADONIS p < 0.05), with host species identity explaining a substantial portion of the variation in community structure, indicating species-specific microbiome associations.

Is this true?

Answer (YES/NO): YES